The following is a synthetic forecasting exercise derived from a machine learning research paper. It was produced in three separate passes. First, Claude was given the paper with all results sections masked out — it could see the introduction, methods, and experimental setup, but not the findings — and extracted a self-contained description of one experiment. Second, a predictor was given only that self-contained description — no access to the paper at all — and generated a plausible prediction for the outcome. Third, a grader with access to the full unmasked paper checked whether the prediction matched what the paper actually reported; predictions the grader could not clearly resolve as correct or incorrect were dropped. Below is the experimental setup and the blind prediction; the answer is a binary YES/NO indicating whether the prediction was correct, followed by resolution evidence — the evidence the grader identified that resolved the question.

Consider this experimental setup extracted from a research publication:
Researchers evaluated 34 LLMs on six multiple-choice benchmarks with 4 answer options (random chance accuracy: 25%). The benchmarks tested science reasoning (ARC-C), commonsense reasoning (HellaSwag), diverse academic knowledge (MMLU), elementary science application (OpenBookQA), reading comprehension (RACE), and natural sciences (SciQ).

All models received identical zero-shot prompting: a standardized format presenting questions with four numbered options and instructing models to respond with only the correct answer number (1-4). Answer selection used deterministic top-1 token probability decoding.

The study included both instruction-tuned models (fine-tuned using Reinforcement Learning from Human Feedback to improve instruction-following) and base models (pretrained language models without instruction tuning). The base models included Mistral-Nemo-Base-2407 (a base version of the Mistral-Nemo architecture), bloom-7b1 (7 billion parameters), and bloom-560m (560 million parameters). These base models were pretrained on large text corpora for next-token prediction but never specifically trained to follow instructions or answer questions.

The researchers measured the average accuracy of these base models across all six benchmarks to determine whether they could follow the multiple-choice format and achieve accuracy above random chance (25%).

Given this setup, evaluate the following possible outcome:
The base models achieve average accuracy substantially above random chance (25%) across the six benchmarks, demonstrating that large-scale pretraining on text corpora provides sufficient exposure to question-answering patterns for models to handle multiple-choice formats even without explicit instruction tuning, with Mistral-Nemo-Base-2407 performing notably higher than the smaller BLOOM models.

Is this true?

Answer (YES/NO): NO